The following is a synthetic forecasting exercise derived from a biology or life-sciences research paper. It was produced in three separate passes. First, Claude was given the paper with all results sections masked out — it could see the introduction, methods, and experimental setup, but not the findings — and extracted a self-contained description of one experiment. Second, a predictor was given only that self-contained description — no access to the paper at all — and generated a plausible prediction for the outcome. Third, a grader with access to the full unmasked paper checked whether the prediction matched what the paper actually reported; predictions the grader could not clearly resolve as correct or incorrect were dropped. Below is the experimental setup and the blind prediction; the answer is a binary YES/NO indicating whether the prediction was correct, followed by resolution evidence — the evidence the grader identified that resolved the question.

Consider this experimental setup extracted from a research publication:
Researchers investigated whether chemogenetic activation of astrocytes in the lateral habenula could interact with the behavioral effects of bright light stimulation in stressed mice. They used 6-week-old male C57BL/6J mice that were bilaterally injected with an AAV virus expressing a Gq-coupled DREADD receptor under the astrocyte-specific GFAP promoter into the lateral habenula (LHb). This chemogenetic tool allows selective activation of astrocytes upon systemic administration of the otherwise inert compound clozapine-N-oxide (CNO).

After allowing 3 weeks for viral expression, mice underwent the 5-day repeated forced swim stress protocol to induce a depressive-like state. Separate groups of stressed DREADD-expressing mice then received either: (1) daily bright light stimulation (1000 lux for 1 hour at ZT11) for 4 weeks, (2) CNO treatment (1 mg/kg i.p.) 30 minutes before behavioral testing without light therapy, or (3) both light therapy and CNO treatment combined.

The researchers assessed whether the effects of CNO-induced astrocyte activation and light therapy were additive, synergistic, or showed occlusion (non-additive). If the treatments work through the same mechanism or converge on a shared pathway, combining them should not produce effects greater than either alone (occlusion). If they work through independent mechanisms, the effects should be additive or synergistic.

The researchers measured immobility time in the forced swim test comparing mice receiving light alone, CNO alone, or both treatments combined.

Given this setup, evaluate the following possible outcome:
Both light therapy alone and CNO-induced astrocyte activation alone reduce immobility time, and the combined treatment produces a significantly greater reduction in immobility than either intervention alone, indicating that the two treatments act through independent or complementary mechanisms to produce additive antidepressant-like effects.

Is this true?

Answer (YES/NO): NO